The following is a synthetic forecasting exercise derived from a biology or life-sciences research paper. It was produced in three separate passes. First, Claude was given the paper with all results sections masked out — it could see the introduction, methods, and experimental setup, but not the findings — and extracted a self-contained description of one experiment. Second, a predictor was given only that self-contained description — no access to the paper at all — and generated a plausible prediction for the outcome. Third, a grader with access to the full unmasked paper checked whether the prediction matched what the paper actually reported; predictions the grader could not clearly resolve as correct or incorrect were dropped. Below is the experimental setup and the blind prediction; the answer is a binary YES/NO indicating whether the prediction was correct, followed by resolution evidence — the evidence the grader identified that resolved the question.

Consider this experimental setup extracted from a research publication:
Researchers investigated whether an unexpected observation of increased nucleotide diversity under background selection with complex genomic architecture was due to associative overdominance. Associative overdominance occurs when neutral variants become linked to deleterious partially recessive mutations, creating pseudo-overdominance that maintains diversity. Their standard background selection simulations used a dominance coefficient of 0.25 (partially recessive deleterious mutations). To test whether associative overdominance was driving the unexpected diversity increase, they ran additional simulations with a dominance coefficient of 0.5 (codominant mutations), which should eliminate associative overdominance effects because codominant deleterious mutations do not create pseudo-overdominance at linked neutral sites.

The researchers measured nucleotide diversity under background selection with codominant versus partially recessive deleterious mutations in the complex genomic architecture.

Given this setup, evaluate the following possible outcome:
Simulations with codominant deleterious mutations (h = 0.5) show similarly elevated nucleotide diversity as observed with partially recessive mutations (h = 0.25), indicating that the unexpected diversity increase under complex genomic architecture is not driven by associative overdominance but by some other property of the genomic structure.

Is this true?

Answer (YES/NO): NO